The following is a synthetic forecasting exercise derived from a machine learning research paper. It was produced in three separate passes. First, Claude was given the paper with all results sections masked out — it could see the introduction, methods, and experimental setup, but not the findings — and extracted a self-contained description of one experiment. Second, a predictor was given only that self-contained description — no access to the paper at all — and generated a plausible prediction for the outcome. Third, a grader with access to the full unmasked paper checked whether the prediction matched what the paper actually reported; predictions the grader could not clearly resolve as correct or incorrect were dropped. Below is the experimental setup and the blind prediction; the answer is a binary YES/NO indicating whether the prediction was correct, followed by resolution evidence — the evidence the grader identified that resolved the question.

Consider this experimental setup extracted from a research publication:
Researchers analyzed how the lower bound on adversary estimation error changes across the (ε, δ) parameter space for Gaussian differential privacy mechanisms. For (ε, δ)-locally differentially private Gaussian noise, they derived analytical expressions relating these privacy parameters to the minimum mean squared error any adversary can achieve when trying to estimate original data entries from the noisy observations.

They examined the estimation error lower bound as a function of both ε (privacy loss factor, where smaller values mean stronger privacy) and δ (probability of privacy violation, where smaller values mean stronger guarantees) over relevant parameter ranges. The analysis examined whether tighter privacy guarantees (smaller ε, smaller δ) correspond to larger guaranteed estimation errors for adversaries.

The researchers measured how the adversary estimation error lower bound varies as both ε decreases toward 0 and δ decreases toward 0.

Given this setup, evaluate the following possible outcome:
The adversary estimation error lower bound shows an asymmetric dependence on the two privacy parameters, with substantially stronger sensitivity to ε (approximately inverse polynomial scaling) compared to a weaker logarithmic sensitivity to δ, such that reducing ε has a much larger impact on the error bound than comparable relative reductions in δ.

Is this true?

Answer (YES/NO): YES